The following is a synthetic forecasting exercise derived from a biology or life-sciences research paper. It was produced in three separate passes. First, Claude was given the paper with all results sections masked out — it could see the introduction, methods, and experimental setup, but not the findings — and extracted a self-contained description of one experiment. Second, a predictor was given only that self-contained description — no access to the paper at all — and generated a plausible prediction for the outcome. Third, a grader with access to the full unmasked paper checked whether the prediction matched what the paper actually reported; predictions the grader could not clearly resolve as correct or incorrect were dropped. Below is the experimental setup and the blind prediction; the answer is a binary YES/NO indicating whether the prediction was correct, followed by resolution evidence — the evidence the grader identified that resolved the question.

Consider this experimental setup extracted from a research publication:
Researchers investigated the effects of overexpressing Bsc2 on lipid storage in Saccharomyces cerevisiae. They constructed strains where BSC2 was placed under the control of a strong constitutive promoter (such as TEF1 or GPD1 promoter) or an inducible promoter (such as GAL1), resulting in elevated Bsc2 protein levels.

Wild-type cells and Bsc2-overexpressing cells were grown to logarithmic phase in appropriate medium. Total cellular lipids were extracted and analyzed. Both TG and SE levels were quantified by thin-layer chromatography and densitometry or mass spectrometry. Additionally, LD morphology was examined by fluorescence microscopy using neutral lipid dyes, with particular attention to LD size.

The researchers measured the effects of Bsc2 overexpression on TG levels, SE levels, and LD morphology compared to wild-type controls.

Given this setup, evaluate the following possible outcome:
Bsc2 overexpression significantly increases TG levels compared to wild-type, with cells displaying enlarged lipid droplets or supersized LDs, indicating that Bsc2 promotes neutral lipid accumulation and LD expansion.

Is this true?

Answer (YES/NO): YES